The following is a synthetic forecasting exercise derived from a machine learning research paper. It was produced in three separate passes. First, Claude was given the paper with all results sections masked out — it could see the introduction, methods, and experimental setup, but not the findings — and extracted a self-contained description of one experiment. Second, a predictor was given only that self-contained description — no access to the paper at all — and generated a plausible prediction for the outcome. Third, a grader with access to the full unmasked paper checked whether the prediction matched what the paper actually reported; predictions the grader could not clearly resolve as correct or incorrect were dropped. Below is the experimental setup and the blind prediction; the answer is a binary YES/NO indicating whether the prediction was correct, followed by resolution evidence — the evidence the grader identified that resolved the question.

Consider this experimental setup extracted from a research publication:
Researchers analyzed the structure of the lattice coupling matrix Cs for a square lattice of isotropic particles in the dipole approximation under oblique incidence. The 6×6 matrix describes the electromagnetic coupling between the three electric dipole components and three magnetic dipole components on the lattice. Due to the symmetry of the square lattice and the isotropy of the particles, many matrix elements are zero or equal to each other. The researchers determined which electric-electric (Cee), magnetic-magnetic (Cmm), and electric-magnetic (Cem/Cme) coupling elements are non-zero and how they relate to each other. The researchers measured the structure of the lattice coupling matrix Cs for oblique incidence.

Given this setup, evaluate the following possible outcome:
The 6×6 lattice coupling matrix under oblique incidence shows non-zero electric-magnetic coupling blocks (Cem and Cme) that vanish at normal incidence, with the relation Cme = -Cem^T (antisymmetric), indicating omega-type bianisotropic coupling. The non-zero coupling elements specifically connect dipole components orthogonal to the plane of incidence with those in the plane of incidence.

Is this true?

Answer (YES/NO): NO